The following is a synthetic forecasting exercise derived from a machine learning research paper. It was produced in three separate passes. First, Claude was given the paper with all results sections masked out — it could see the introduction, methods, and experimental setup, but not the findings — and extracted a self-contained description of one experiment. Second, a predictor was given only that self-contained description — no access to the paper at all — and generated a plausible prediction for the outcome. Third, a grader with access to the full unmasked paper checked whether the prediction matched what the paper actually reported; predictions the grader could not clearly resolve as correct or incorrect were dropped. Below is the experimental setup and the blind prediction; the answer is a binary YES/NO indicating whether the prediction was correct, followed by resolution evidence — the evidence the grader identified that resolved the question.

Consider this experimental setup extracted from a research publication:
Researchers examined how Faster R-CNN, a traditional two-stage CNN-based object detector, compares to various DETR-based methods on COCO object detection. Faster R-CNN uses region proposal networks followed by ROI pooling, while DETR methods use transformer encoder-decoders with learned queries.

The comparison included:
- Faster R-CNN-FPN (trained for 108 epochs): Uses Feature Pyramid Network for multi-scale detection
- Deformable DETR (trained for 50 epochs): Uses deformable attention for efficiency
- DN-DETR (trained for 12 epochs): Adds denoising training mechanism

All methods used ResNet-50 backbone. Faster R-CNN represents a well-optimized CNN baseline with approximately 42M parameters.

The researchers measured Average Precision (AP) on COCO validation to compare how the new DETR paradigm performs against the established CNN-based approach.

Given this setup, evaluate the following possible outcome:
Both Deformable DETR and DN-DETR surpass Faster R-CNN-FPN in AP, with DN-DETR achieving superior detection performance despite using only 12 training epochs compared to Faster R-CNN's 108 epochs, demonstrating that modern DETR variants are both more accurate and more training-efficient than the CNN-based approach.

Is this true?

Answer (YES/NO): YES